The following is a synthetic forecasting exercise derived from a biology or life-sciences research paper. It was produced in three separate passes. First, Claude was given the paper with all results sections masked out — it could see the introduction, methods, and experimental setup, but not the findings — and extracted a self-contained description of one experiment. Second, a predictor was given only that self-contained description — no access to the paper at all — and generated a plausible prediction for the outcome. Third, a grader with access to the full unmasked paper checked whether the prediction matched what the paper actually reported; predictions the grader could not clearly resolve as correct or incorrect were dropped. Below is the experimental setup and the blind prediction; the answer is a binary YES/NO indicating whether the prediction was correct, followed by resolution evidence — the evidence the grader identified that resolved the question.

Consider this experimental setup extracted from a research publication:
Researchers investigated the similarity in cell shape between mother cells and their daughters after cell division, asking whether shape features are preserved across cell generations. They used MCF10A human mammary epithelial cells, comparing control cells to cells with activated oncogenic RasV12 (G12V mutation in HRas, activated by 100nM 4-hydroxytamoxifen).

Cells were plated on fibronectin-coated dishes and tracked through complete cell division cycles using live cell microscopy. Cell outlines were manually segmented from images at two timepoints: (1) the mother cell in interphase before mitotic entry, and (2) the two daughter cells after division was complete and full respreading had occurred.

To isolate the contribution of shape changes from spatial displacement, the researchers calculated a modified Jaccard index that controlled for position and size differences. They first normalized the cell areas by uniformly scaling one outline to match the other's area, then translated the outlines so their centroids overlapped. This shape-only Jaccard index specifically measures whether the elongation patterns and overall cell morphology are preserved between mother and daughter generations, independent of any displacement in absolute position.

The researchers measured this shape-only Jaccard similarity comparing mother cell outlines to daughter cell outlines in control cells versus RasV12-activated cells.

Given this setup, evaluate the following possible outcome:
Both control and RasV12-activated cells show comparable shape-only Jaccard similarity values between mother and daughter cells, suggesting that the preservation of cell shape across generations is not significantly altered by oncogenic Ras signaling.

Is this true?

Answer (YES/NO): NO